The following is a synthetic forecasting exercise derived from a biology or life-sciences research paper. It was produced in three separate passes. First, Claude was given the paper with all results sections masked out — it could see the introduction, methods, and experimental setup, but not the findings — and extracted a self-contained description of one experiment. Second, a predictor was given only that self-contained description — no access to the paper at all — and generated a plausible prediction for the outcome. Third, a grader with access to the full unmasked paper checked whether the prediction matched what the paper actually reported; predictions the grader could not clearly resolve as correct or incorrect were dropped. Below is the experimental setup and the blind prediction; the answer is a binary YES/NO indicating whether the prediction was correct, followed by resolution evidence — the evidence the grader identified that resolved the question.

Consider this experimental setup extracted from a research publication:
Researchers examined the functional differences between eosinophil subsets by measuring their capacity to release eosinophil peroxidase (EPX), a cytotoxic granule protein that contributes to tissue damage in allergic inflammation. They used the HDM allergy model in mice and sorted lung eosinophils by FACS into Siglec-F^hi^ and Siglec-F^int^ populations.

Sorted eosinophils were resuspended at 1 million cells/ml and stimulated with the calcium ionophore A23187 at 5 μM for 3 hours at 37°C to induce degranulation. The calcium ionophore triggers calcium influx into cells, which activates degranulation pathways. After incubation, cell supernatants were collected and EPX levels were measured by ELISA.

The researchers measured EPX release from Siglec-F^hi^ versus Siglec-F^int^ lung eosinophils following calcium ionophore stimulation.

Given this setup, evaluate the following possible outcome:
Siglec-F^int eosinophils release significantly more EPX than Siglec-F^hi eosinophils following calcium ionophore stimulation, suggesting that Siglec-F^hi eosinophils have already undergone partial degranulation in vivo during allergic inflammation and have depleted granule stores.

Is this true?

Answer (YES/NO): NO